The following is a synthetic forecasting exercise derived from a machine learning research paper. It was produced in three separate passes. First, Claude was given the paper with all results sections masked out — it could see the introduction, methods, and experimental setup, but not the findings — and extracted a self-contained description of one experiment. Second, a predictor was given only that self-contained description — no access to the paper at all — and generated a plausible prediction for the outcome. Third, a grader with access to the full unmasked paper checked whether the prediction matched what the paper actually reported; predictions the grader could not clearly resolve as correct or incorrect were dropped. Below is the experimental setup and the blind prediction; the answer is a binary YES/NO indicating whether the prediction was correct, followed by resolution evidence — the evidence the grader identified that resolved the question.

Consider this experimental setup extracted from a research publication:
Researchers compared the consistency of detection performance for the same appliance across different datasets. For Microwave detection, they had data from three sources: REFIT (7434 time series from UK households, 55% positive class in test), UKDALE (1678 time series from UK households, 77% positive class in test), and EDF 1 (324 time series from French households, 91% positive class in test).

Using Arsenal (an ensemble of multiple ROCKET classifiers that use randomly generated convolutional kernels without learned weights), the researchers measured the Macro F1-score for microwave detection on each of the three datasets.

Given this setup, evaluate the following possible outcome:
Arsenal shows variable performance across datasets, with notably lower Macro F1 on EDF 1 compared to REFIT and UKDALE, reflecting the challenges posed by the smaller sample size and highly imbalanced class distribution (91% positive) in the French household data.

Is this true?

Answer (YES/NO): NO